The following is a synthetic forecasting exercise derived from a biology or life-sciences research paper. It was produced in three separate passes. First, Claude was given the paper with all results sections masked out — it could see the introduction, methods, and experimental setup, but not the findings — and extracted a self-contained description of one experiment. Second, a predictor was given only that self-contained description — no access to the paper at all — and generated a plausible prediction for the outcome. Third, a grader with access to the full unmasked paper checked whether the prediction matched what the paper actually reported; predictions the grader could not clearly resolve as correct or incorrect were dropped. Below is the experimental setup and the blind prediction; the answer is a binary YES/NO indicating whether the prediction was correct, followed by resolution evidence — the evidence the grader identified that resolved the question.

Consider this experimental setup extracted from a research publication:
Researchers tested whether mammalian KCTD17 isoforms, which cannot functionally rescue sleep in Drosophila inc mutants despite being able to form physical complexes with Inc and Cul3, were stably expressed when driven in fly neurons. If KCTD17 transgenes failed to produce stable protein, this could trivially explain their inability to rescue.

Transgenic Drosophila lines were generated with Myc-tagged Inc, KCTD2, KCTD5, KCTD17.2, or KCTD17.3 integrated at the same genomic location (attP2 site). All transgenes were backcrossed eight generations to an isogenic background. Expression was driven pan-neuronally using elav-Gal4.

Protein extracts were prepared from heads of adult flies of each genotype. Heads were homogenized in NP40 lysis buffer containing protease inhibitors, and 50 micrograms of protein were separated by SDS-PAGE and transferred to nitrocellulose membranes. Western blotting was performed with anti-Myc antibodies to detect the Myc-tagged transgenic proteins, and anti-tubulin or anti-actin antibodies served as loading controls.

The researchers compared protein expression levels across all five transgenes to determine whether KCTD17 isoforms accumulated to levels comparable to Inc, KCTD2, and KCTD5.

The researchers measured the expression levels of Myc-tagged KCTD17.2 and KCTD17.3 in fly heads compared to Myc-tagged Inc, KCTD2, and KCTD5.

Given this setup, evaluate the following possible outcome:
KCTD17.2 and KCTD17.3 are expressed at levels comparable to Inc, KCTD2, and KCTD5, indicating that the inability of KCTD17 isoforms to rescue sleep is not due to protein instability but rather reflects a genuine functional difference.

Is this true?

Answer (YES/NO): NO